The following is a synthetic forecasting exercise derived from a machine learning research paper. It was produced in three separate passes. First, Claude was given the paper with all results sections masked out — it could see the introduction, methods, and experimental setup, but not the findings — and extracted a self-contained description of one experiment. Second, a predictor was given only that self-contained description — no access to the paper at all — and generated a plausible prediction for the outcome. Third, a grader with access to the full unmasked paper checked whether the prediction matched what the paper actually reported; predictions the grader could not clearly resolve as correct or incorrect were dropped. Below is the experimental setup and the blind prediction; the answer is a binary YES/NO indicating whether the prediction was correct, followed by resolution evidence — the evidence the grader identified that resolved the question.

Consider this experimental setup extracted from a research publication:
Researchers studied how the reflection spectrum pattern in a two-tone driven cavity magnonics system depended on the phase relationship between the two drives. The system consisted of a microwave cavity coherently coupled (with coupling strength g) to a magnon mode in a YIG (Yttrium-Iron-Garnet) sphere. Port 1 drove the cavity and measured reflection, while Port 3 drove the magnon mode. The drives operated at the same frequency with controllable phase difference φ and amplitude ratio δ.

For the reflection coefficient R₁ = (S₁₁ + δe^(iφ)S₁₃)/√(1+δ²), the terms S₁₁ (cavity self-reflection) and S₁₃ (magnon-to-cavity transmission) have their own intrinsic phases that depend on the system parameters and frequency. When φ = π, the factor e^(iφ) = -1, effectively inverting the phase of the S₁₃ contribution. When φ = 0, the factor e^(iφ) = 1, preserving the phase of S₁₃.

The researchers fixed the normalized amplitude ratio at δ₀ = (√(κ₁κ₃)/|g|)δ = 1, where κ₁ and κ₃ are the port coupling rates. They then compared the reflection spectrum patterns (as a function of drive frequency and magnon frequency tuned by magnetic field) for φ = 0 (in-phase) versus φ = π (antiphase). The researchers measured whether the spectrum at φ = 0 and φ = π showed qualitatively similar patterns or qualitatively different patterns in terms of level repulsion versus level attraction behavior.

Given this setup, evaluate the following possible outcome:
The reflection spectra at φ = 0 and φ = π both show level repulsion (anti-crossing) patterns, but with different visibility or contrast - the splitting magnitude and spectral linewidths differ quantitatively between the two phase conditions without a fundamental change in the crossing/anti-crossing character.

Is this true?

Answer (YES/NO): NO